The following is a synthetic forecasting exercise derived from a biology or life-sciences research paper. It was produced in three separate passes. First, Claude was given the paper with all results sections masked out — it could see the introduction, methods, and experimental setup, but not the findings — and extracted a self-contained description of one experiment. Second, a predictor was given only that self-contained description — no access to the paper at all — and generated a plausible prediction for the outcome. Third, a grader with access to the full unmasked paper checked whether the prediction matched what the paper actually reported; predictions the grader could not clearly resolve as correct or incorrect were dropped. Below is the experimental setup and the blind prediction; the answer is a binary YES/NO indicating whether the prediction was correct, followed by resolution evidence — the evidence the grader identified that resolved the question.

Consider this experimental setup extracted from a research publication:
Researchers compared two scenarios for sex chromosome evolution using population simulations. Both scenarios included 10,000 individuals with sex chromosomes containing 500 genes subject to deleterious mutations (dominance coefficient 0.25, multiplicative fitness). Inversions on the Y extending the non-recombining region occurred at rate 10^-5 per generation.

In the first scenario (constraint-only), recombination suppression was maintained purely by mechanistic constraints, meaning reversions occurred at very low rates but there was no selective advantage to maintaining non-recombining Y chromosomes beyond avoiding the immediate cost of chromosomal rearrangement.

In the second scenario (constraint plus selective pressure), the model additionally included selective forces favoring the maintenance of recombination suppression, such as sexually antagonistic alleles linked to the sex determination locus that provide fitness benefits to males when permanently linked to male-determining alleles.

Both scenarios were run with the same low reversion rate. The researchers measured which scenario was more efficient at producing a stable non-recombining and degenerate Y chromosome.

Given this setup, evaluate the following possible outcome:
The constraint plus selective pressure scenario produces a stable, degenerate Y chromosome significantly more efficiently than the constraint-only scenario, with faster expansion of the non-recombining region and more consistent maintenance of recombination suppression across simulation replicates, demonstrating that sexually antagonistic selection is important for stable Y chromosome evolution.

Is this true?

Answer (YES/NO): YES